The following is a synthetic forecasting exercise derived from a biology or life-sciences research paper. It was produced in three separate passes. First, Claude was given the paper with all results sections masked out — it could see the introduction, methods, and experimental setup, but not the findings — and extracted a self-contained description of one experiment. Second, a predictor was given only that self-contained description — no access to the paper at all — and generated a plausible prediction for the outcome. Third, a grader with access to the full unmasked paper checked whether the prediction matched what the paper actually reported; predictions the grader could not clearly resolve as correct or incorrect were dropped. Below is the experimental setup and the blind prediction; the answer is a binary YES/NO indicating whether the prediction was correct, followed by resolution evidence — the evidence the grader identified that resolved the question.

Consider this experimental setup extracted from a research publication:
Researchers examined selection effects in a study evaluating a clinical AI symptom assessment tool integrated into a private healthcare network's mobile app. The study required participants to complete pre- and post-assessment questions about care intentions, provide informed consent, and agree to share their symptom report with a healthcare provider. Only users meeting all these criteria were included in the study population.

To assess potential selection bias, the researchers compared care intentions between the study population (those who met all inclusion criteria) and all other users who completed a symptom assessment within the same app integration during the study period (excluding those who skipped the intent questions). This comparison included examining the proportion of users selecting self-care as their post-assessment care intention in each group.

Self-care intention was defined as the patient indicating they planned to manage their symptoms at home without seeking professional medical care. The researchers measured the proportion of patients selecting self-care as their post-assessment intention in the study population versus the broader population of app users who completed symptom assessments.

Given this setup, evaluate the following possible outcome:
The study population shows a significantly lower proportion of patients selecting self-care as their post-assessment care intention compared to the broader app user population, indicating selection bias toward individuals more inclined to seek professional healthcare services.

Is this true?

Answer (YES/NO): YES